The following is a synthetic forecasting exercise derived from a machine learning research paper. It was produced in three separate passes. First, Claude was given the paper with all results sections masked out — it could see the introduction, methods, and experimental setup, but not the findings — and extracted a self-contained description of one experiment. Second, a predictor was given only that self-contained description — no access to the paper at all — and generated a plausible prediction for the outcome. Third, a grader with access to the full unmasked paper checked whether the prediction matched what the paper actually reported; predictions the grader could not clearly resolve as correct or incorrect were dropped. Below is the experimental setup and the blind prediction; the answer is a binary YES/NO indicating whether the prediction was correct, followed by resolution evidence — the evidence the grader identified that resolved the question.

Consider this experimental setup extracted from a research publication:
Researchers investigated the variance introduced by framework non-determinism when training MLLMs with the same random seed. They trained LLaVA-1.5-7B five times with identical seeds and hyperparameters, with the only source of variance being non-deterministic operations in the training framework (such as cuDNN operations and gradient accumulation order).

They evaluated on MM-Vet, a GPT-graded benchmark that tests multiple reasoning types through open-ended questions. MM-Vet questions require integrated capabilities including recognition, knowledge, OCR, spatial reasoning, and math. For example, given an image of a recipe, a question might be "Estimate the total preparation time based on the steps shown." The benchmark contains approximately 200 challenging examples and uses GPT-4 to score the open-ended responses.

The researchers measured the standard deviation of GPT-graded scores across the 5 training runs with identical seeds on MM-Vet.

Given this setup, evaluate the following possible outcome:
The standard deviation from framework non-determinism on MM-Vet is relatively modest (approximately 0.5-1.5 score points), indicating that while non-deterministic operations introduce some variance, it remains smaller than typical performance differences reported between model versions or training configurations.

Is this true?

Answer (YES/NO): YES